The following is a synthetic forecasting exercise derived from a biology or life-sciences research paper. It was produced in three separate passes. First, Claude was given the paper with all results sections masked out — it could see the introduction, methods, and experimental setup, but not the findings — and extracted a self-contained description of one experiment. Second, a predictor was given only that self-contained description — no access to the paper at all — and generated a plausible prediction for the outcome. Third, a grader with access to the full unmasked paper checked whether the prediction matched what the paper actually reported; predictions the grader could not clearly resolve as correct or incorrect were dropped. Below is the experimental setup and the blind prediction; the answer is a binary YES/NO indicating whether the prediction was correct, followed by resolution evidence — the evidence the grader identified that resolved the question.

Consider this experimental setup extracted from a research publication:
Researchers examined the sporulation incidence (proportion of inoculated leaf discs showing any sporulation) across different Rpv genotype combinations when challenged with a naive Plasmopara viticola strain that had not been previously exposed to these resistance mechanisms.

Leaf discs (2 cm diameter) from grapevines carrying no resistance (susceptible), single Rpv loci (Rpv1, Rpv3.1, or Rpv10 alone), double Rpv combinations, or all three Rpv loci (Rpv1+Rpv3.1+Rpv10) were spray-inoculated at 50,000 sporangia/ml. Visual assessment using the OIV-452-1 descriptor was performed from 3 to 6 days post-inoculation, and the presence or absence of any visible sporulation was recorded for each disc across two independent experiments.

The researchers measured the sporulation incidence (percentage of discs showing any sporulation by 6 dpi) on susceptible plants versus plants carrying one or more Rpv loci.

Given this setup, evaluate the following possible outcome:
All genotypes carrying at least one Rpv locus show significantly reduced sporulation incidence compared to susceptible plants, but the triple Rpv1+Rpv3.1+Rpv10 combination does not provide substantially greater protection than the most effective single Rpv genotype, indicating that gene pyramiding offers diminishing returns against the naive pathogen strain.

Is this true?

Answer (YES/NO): YES